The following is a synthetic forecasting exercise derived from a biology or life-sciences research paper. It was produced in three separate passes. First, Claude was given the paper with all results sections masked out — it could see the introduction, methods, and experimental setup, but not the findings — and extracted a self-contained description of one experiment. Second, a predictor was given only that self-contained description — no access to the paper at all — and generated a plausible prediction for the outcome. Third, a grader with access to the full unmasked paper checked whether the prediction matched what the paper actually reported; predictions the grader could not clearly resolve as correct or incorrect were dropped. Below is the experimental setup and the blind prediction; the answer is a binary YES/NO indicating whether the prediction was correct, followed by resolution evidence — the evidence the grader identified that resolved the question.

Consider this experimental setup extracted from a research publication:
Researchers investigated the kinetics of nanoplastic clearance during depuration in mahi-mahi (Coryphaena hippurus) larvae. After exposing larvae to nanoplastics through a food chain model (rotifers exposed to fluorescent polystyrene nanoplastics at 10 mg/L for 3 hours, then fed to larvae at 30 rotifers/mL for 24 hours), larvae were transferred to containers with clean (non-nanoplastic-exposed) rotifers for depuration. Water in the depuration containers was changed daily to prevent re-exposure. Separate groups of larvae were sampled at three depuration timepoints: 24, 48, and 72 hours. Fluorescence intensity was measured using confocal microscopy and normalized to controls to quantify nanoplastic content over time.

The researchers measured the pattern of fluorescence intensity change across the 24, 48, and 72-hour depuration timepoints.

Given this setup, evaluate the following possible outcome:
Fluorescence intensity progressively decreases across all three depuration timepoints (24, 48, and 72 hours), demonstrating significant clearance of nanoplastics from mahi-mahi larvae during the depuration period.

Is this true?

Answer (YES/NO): NO